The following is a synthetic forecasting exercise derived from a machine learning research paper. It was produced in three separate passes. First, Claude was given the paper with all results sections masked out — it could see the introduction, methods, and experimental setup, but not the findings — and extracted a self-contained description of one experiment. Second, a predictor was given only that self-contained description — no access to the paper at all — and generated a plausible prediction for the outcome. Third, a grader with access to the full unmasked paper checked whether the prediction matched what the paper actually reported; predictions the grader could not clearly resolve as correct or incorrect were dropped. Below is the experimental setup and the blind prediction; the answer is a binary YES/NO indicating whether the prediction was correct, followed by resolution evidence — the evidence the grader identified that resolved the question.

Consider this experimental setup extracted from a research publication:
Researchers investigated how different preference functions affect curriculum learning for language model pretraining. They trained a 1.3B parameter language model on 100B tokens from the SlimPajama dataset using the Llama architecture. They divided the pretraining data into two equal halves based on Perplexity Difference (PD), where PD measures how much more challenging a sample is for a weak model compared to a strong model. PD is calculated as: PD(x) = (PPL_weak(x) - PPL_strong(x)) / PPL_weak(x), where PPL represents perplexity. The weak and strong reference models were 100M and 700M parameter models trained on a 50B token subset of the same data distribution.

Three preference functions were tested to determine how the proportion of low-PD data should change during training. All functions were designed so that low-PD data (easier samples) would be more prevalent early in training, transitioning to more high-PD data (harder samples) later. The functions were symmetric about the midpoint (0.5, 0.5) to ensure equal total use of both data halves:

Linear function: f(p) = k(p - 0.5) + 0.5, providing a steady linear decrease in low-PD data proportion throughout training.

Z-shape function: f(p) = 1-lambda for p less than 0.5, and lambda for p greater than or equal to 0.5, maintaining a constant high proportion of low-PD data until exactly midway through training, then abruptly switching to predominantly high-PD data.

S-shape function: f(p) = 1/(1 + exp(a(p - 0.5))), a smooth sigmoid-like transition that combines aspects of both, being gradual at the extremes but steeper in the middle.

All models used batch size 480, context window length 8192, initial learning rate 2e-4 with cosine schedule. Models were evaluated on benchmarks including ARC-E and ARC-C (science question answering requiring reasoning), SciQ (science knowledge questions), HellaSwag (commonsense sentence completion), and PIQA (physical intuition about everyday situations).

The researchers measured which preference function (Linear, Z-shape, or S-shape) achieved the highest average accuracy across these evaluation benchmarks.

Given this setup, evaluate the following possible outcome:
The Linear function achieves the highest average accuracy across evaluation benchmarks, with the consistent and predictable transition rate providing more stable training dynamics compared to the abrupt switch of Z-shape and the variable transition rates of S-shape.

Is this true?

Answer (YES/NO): NO